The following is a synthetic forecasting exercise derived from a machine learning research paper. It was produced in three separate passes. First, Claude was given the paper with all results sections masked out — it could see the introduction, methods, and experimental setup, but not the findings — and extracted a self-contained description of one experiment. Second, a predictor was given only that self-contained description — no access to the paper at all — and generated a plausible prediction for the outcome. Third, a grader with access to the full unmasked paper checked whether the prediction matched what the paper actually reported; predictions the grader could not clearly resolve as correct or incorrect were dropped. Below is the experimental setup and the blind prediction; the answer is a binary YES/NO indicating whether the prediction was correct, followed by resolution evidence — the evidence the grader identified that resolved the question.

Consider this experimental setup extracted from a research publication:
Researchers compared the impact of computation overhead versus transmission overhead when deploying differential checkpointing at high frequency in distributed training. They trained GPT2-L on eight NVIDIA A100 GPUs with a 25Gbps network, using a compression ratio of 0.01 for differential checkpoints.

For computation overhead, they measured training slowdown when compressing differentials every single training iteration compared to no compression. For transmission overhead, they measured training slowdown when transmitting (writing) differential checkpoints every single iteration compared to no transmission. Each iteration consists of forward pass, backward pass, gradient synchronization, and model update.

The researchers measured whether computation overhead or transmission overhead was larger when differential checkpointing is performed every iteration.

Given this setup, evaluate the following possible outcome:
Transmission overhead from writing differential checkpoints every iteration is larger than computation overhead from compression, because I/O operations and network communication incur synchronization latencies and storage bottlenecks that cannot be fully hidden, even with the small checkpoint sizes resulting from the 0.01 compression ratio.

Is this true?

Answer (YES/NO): NO